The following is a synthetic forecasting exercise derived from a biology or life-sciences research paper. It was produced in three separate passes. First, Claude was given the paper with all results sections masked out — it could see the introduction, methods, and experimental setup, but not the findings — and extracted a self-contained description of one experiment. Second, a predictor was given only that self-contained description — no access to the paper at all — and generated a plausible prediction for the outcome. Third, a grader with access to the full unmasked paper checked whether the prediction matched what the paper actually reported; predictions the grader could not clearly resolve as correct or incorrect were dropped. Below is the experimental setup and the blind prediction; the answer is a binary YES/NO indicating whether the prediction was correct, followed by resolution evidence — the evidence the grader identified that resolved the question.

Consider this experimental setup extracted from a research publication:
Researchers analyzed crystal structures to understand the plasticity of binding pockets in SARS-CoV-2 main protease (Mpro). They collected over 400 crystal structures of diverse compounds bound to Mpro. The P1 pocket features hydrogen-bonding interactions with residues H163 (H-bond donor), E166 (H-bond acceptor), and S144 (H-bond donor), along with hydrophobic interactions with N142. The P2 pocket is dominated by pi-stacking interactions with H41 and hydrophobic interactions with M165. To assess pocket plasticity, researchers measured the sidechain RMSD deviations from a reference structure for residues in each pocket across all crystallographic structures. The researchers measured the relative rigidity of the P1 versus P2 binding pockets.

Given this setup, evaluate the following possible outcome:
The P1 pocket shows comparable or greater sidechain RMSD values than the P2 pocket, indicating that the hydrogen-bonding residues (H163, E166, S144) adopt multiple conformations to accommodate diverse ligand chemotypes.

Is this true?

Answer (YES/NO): NO